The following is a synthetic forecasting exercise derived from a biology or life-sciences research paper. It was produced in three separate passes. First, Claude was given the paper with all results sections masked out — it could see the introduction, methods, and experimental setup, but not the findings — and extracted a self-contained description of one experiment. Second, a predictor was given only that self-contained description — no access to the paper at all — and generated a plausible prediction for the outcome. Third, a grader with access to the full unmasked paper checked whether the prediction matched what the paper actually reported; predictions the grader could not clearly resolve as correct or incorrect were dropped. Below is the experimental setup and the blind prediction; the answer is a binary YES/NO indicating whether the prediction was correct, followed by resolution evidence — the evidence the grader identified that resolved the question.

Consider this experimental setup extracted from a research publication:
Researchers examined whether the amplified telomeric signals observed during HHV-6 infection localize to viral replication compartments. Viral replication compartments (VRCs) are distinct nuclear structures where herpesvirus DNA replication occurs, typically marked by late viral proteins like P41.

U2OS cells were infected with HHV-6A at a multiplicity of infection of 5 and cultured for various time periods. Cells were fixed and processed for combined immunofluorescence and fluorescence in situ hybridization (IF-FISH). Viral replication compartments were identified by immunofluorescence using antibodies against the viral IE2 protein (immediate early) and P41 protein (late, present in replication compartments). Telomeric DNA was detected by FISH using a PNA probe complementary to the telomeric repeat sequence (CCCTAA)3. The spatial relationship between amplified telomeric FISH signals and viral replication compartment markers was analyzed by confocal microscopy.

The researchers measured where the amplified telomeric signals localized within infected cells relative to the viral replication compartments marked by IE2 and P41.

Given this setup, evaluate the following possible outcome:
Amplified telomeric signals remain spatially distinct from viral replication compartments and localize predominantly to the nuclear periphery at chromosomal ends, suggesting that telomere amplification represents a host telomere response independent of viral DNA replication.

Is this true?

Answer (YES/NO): NO